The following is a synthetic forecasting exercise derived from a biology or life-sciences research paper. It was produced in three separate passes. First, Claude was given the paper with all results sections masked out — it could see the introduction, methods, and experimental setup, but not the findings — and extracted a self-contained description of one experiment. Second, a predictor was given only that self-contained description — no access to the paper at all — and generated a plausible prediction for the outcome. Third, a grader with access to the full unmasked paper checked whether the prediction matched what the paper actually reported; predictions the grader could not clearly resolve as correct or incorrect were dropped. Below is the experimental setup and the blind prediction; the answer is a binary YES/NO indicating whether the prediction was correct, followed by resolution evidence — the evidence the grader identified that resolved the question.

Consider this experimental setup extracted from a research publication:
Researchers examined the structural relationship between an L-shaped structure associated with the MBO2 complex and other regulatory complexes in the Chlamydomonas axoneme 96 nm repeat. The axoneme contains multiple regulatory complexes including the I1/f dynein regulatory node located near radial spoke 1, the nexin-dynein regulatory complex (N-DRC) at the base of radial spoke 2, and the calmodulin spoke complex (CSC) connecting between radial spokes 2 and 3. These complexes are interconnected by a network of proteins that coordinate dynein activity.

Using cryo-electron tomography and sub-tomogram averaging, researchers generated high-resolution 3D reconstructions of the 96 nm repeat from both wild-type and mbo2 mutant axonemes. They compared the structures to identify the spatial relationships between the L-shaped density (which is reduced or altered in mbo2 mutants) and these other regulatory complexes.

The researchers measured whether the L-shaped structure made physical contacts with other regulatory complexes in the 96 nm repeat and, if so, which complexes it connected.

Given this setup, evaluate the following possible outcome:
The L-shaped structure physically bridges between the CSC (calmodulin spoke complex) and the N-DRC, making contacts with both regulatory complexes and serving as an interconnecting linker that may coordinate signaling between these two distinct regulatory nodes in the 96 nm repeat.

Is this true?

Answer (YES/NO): NO